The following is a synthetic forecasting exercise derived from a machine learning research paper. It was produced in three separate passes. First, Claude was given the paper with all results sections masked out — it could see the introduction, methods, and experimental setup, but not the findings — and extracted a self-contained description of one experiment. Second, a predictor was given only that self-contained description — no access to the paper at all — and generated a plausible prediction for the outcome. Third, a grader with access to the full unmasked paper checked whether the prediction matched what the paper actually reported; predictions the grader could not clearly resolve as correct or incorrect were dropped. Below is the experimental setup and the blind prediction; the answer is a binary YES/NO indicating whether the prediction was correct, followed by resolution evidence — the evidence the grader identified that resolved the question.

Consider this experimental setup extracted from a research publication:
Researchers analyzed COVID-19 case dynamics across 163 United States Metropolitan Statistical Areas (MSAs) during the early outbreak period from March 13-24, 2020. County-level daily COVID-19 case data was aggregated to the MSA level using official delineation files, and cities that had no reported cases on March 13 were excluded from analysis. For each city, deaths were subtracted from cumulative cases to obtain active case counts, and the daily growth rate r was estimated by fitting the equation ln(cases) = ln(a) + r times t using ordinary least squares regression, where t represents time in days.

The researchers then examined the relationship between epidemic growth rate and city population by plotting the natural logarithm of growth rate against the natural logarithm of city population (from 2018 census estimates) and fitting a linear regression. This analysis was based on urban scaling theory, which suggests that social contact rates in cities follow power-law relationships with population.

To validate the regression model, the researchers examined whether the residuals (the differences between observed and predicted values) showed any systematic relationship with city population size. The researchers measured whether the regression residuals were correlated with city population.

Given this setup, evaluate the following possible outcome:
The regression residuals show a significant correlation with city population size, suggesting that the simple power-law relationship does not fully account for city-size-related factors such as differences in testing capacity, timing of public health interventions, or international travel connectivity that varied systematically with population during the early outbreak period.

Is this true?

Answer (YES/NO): NO